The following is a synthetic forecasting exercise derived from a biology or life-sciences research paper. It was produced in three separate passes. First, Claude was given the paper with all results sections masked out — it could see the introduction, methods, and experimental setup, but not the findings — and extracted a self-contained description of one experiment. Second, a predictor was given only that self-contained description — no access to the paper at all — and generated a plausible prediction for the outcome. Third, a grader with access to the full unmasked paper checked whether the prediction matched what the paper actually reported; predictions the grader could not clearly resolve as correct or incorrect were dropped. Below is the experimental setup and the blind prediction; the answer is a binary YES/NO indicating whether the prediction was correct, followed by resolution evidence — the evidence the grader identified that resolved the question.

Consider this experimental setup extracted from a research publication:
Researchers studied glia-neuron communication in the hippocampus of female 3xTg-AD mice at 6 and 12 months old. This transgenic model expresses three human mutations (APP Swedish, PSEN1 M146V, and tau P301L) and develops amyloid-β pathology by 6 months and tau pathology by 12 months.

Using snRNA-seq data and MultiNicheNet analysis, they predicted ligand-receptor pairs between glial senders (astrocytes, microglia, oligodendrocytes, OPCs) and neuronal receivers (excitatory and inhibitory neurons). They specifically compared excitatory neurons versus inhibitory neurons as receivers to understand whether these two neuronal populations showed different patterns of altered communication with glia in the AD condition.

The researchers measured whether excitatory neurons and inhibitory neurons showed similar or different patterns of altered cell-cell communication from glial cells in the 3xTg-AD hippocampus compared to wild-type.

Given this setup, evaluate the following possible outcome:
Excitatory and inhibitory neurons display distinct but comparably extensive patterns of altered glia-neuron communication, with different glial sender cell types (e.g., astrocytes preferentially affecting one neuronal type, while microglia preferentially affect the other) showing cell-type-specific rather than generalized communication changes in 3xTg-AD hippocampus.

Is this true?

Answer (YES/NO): NO